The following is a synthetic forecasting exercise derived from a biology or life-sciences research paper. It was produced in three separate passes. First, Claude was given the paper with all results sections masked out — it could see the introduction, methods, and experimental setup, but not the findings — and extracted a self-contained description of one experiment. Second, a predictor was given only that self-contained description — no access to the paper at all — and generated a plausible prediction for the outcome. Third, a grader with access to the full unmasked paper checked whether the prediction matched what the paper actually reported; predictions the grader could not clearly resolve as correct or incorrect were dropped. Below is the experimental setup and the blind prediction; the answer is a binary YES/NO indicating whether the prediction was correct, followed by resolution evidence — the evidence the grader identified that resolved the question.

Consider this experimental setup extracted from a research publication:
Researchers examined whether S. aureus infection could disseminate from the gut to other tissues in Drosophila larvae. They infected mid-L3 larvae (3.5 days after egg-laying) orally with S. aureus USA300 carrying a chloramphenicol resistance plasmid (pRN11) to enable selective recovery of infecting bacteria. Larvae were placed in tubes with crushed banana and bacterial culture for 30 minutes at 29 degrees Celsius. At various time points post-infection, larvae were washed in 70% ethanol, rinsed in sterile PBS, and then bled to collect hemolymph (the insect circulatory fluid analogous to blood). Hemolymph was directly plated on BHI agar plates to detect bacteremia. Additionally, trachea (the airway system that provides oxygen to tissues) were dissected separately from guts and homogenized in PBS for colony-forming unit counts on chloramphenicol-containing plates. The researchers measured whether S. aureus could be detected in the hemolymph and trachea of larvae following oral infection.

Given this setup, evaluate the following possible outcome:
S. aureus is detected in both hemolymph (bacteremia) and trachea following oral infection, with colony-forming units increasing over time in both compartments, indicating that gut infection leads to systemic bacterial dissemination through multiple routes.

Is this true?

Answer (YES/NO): NO